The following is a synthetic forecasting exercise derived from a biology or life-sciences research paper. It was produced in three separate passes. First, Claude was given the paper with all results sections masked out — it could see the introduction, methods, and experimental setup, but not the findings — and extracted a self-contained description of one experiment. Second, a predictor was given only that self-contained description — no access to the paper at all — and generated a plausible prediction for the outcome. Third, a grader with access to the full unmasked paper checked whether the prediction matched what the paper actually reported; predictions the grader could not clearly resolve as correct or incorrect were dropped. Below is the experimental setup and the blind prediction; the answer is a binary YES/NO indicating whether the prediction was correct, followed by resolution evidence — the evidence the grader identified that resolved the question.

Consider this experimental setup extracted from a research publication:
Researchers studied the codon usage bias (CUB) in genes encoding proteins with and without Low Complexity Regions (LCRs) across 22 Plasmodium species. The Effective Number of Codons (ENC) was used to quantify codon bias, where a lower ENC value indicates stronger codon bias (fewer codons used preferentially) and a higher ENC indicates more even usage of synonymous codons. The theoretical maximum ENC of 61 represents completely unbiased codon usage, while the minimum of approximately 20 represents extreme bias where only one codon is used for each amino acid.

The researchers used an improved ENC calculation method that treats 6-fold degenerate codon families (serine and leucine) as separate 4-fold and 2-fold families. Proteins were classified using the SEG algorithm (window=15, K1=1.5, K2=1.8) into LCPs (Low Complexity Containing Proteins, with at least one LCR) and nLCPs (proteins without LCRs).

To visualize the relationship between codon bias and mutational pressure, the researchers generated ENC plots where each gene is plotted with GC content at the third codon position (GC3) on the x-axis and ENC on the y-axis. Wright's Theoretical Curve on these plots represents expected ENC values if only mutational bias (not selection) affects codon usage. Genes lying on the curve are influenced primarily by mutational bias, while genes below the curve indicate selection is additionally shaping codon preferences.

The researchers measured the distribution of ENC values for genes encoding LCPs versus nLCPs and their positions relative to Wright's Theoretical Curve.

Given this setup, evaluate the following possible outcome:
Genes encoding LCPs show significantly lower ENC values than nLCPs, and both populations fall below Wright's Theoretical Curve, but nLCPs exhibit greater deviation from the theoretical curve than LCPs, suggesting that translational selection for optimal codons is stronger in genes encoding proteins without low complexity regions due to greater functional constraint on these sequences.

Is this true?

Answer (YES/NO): NO